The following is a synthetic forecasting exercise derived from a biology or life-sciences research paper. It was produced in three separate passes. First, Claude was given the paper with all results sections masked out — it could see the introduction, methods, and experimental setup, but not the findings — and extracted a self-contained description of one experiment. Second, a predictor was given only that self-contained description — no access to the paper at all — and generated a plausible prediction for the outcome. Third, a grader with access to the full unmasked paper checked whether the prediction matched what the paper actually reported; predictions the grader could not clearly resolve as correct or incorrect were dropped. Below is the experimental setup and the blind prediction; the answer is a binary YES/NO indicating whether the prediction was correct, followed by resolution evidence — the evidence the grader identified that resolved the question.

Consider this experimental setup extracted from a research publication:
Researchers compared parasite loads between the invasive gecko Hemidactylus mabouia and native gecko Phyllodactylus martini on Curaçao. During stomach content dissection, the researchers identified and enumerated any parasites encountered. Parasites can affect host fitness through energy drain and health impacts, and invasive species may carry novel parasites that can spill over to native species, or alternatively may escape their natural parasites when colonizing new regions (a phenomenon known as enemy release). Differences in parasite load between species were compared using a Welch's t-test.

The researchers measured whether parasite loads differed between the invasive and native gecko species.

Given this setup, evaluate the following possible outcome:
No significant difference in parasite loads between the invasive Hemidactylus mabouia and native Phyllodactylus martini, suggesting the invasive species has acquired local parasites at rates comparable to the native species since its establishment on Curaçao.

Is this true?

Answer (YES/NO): NO